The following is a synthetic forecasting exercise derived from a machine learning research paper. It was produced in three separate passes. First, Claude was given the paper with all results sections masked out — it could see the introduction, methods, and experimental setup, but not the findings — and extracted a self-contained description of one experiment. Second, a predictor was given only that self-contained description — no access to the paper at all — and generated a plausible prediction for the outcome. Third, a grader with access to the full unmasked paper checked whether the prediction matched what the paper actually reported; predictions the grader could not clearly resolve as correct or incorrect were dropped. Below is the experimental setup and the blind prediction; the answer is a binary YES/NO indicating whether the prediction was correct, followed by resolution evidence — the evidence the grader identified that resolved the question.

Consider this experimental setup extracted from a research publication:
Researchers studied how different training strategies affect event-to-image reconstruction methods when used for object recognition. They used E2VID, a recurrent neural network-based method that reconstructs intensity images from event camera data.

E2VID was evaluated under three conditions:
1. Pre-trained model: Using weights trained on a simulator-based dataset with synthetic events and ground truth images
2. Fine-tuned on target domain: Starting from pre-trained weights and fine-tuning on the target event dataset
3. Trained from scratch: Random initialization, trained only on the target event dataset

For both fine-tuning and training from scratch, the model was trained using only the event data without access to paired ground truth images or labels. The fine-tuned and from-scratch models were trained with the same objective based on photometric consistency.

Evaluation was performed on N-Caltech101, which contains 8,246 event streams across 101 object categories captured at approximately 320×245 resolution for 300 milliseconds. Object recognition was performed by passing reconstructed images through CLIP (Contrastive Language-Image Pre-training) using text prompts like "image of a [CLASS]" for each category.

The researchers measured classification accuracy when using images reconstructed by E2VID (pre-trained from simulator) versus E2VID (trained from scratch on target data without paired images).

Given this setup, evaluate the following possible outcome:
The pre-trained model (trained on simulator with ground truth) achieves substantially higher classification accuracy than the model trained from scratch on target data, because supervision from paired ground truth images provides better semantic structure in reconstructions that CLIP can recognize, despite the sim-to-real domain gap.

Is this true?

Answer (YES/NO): YES